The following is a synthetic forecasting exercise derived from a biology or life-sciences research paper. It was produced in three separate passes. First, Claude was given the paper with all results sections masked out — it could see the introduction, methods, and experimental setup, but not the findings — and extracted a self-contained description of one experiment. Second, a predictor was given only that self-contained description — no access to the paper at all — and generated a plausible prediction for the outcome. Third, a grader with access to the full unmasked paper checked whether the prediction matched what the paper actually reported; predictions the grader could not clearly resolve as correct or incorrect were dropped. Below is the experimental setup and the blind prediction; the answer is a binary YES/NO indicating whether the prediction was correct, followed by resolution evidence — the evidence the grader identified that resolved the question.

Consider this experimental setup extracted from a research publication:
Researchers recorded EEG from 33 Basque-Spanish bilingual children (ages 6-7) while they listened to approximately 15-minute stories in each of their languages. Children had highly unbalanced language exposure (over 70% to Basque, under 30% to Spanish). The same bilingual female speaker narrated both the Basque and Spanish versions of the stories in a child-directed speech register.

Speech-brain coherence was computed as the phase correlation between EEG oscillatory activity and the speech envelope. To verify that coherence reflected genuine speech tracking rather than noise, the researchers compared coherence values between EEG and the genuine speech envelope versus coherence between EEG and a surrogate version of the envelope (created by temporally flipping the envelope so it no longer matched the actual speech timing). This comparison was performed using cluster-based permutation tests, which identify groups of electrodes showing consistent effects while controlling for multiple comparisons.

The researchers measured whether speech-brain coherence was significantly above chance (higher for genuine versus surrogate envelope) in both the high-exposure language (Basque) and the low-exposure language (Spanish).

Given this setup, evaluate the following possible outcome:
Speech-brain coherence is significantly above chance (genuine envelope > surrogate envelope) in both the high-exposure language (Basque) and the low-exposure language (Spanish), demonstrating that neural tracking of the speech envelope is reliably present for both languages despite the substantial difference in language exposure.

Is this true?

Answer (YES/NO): YES